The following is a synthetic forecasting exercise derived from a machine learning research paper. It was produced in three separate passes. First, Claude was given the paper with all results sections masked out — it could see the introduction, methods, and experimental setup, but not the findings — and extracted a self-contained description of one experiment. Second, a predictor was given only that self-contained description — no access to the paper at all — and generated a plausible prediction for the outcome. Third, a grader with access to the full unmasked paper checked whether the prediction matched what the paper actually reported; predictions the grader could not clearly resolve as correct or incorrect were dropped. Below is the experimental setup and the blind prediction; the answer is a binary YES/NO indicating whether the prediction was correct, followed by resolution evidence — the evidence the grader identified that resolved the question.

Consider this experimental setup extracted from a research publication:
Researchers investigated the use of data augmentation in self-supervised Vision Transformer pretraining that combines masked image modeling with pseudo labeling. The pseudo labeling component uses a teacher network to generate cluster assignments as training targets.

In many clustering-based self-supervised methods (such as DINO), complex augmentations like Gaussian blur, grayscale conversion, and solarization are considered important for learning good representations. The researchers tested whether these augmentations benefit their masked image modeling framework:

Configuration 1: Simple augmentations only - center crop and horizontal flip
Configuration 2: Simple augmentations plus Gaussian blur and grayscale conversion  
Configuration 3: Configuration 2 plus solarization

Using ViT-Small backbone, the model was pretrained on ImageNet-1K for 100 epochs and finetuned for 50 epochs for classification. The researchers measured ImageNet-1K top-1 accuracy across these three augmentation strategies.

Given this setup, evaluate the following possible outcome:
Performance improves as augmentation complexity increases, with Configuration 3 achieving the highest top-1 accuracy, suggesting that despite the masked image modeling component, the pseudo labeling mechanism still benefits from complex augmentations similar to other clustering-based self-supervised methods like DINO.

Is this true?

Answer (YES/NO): NO